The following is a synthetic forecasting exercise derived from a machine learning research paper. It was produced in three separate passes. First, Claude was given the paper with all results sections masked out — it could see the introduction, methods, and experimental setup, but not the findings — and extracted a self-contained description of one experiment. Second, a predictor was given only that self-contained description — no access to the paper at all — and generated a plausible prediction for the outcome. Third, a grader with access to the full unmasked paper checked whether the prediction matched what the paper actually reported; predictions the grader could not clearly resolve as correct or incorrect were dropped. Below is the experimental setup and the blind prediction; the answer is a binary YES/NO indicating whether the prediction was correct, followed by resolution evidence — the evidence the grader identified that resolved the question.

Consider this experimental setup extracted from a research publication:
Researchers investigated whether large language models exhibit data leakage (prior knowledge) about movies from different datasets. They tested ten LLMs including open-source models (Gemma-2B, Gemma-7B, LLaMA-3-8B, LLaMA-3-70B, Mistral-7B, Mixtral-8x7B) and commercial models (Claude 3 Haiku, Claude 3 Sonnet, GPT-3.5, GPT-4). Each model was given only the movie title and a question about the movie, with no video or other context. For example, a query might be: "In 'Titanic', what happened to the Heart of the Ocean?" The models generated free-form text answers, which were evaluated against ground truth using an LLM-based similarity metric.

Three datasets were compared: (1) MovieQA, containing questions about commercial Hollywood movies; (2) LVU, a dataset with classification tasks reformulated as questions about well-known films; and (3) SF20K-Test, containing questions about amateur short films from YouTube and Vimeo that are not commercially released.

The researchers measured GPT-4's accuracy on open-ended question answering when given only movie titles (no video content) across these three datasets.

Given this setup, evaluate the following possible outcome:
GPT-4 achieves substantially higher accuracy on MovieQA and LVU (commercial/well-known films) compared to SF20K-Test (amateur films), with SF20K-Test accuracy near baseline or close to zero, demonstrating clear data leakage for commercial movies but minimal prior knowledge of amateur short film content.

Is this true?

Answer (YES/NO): NO